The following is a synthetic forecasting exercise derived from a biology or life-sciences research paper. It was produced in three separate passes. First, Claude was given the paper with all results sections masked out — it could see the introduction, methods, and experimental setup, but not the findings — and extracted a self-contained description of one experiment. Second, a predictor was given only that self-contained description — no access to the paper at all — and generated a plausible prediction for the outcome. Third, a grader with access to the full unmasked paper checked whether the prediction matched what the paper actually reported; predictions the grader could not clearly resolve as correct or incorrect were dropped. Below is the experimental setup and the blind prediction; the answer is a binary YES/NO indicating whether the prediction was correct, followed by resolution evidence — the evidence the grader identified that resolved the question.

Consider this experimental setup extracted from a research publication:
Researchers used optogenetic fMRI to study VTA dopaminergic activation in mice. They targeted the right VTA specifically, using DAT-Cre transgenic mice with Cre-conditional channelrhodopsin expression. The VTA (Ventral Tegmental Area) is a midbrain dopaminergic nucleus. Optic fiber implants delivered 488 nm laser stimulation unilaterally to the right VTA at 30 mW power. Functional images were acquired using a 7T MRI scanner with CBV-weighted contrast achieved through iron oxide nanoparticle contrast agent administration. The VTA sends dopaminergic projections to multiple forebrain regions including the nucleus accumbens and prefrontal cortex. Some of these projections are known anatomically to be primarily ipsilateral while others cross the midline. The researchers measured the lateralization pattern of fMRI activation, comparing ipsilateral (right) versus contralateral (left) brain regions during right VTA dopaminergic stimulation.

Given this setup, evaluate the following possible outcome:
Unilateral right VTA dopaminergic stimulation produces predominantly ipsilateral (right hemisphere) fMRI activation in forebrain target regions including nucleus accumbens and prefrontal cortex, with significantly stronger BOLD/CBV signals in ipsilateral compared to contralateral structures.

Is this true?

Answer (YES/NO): NO